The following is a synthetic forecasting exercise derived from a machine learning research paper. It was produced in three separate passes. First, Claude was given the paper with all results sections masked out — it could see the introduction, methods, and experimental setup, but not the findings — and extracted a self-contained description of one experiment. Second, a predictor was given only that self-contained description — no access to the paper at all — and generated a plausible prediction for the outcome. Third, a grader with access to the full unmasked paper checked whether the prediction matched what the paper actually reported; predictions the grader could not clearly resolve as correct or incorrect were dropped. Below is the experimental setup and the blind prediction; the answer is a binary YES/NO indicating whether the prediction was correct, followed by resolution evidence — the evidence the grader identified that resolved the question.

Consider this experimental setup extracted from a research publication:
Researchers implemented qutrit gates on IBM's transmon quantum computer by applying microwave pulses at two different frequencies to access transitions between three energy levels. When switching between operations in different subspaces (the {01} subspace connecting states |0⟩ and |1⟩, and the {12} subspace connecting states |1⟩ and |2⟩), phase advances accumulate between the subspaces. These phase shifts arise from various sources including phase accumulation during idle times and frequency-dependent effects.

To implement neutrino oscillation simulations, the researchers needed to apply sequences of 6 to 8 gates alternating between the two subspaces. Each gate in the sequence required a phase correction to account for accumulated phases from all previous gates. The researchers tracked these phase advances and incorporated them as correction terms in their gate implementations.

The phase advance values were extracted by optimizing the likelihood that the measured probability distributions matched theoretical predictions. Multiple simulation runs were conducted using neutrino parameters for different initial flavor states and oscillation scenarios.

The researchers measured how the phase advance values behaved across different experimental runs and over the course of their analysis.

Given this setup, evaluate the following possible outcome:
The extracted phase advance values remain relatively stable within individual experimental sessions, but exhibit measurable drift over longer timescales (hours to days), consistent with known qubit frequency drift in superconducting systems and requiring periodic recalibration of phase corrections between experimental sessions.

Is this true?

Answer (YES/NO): NO